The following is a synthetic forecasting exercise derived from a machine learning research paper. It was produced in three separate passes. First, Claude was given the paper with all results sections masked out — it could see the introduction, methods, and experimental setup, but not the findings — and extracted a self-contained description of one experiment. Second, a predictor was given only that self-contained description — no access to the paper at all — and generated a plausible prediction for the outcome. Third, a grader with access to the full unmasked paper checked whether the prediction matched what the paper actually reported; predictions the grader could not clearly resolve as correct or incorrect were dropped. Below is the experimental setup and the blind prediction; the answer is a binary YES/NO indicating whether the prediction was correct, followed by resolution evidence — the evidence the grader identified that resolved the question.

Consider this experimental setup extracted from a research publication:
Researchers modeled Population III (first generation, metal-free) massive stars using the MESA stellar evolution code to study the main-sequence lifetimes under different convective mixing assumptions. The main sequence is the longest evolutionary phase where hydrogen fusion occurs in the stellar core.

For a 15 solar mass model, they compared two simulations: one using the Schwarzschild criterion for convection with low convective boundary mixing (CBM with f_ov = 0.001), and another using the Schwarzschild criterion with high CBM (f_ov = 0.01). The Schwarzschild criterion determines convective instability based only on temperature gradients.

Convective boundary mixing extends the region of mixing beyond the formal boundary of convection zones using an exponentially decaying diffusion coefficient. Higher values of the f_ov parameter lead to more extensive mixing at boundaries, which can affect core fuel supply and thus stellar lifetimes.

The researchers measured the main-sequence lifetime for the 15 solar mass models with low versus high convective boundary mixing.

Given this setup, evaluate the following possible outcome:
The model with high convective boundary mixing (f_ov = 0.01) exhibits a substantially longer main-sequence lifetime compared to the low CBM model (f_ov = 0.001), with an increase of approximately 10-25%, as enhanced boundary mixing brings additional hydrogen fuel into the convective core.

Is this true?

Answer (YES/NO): NO